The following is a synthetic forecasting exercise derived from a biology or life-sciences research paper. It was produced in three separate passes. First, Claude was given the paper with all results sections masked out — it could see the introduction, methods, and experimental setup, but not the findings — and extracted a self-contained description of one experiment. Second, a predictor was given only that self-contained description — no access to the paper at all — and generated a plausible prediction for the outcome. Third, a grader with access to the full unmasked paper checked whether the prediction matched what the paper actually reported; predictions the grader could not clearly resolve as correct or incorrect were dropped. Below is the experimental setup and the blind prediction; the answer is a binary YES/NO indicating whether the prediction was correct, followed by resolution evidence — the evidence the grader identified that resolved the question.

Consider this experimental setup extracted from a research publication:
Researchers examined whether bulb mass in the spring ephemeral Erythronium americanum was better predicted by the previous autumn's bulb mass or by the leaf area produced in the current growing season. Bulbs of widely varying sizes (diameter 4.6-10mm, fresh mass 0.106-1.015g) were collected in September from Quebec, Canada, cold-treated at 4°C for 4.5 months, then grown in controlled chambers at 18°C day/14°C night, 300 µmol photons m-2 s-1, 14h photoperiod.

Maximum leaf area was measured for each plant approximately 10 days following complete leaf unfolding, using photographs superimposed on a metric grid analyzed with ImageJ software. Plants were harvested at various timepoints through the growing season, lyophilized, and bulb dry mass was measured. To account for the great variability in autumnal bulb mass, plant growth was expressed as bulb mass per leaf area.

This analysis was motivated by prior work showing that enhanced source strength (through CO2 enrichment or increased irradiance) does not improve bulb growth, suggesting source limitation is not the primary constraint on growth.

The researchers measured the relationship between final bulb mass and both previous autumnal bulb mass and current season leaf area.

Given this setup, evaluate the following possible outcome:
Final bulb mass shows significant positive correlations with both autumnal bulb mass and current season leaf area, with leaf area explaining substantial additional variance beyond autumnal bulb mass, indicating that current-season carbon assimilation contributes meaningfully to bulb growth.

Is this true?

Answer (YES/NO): NO